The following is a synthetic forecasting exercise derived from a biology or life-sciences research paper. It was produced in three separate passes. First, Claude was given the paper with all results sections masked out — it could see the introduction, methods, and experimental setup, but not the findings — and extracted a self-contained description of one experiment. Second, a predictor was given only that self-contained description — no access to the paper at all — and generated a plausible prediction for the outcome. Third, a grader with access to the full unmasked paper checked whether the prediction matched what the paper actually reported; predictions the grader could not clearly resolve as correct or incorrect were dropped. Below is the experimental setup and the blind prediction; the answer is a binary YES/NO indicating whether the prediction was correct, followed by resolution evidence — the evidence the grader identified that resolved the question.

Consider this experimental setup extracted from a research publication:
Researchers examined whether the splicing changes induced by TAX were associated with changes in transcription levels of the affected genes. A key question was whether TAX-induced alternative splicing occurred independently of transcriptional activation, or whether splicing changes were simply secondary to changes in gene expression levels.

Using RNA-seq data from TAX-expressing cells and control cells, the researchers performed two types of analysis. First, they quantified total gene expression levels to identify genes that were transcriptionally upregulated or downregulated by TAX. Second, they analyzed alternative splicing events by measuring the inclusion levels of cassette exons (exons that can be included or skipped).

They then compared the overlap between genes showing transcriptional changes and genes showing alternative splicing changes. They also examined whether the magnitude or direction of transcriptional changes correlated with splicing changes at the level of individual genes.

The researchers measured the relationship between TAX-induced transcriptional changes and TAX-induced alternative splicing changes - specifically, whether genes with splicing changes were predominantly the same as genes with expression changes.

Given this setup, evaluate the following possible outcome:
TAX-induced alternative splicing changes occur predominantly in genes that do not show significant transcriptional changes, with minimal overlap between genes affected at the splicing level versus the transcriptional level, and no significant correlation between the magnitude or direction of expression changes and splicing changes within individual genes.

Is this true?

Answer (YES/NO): YES